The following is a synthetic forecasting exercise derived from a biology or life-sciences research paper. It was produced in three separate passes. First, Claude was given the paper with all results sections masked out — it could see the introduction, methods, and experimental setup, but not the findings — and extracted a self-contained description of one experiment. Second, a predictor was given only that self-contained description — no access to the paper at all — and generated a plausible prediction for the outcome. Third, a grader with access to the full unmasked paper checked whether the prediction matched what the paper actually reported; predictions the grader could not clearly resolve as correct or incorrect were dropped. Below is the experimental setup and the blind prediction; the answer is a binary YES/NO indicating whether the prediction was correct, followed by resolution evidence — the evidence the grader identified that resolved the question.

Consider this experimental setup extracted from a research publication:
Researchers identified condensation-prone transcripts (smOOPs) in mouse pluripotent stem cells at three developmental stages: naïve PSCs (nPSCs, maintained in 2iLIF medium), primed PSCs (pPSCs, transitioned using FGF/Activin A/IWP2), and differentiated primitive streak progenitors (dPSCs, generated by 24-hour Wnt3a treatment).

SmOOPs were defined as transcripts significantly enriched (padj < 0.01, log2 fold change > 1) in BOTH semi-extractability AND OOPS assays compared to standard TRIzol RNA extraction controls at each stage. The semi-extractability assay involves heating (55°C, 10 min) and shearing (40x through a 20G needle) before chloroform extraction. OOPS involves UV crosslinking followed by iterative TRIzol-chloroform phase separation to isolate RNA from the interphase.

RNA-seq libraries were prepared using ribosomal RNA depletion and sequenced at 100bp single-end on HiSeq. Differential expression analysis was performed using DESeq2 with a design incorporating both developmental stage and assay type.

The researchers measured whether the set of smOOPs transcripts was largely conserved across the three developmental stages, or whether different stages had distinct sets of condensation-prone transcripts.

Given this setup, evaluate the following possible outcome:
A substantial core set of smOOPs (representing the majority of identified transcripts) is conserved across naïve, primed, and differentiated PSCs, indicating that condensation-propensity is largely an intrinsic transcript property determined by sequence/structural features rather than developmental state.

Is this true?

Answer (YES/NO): NO